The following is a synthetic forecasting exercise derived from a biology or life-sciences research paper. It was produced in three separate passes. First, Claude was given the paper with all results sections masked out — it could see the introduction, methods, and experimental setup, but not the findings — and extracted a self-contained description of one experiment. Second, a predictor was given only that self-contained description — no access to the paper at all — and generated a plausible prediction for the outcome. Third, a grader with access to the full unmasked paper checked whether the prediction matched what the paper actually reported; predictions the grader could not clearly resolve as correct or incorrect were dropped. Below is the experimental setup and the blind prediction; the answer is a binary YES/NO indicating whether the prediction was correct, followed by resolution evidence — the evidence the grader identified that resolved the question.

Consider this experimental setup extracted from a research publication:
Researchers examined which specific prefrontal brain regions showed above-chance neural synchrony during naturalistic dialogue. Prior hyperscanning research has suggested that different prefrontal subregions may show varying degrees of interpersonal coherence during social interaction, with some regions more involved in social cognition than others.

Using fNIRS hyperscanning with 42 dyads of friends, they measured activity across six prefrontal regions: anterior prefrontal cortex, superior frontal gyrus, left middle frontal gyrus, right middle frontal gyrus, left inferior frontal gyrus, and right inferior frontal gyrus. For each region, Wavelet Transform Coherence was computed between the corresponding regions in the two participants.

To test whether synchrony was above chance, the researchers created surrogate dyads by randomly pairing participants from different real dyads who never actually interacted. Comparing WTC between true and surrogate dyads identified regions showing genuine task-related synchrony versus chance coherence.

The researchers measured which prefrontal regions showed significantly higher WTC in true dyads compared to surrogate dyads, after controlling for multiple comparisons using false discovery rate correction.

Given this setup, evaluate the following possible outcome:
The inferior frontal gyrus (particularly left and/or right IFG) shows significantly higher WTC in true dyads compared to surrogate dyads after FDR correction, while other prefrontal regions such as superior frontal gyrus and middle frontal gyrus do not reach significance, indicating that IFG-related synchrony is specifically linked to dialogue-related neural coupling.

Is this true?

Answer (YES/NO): NO